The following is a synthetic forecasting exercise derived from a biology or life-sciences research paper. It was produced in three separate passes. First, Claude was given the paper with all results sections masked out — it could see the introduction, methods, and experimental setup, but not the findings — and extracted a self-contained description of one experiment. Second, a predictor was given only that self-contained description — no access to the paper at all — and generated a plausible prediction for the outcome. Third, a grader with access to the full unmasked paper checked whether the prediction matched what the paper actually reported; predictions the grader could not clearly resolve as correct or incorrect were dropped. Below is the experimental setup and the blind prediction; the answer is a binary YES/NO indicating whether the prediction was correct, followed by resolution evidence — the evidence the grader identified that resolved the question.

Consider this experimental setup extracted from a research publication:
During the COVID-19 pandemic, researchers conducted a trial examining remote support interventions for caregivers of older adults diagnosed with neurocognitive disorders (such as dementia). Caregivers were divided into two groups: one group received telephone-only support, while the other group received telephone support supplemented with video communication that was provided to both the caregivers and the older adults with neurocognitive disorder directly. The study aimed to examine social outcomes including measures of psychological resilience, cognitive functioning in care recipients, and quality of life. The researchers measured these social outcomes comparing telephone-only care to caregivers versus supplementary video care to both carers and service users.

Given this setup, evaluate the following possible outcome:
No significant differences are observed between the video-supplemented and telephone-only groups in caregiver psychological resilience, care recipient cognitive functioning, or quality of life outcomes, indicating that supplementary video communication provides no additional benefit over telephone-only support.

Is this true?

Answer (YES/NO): NO